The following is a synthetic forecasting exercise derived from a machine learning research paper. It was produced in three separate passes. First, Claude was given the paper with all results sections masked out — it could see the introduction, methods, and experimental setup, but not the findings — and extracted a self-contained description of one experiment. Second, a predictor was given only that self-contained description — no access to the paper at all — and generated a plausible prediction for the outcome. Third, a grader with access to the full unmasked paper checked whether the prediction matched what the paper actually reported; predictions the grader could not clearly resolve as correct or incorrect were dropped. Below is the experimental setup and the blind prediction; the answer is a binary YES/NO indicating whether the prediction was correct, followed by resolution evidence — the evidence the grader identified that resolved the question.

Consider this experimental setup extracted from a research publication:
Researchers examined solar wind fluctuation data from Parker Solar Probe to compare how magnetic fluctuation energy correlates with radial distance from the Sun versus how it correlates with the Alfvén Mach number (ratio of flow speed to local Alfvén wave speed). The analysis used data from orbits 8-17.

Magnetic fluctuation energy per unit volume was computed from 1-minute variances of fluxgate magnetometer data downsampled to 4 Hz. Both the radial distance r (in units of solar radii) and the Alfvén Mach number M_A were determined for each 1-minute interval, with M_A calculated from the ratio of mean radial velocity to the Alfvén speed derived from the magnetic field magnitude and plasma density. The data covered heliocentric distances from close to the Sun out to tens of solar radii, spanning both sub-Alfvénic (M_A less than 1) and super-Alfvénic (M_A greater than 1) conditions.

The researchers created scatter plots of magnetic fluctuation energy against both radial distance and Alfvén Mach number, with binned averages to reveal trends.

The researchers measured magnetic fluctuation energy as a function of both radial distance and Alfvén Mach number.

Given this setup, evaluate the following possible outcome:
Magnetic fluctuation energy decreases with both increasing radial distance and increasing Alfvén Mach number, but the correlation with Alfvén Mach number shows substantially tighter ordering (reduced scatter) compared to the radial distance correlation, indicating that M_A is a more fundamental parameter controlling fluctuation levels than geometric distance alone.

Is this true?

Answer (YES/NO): NO